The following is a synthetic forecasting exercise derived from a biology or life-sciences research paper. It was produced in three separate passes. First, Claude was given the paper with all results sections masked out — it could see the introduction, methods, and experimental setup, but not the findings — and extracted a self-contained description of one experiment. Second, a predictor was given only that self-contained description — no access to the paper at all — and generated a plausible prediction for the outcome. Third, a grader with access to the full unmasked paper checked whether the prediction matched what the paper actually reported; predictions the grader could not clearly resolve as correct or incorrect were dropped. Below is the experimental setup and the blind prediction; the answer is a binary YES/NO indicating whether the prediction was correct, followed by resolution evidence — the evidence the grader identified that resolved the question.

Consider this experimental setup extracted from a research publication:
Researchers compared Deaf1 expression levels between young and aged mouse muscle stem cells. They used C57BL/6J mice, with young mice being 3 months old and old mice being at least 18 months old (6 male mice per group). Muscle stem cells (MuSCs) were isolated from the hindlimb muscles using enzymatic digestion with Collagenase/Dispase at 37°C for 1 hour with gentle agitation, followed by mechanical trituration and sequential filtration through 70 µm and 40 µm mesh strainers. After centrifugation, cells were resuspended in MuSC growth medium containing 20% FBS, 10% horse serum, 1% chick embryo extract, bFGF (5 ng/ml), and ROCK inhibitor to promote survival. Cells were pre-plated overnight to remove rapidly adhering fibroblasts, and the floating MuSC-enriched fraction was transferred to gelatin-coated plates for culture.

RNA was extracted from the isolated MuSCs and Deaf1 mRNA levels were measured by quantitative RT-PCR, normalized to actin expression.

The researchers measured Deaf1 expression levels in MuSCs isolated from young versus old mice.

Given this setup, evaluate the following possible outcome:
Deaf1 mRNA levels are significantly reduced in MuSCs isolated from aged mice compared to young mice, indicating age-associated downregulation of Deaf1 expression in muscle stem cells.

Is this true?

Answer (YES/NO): NO